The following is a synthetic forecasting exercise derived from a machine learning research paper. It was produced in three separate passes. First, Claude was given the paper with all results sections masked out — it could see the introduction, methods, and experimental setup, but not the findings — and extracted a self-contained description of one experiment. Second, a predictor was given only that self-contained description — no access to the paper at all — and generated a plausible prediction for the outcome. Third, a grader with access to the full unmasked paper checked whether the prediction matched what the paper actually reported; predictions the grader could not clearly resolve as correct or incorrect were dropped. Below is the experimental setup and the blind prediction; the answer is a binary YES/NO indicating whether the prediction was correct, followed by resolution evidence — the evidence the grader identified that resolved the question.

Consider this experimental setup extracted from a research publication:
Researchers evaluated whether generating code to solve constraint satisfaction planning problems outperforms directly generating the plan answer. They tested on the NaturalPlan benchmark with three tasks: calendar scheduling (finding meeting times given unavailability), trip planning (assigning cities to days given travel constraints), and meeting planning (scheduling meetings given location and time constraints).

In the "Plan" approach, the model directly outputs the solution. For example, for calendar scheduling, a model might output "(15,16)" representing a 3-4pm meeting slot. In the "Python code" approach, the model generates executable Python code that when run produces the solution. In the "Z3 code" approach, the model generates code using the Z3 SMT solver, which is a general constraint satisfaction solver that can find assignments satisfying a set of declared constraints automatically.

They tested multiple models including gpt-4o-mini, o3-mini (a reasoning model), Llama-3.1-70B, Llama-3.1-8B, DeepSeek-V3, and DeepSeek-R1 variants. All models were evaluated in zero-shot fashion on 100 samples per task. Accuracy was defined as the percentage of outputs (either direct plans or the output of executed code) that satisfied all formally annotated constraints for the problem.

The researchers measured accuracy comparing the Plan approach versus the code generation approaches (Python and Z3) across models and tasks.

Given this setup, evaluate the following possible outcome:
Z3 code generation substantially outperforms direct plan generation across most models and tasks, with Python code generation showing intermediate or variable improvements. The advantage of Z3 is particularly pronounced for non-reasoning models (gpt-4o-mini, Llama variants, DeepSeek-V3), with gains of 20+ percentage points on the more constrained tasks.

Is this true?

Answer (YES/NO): NO